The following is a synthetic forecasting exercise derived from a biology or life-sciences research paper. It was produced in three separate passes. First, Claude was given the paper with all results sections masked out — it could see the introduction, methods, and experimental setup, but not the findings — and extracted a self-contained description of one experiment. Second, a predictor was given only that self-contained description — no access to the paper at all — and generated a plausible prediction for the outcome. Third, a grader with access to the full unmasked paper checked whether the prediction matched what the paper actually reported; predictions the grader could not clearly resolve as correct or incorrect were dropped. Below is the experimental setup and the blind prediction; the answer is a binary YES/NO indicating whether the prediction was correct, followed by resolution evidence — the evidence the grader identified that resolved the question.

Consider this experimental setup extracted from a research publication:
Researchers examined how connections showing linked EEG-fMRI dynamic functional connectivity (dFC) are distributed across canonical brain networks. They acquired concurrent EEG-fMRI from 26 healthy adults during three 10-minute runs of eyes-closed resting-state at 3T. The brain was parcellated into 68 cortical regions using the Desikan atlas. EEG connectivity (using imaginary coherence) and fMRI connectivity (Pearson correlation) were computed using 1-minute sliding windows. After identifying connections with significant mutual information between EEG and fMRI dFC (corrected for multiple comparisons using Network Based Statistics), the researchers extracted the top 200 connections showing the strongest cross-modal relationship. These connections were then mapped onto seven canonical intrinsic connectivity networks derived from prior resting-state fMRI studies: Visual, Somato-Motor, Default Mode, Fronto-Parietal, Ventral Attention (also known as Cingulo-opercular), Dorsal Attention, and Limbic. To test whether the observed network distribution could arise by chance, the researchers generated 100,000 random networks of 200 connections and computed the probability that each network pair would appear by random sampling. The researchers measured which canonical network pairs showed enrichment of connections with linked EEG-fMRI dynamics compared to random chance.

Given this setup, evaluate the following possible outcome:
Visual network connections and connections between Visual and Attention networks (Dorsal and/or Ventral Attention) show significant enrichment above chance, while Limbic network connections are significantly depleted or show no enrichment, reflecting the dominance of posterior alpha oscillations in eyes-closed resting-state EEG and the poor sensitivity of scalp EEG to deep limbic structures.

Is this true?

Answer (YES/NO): NO